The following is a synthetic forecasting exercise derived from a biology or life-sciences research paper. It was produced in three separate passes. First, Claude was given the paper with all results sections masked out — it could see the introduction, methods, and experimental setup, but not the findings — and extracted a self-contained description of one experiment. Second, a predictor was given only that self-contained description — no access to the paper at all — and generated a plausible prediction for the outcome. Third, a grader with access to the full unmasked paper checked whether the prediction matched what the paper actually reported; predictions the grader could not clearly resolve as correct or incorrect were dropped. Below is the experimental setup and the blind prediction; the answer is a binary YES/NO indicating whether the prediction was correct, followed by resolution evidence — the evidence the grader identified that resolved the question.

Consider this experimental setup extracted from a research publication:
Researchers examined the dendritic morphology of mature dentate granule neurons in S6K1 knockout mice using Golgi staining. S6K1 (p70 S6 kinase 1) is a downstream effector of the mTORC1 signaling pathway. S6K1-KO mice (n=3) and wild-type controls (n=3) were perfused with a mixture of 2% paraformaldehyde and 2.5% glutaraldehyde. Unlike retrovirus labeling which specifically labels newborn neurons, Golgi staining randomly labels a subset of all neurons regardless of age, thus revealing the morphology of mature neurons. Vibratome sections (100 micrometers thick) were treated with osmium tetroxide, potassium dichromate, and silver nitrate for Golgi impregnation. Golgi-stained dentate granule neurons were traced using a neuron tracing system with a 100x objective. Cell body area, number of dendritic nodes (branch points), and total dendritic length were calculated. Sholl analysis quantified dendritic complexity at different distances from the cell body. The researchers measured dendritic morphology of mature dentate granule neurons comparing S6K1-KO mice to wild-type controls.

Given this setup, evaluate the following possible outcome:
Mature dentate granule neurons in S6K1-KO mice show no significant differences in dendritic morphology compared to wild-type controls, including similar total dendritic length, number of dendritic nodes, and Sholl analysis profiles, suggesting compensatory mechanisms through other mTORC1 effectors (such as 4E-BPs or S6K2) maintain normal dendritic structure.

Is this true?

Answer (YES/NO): NO